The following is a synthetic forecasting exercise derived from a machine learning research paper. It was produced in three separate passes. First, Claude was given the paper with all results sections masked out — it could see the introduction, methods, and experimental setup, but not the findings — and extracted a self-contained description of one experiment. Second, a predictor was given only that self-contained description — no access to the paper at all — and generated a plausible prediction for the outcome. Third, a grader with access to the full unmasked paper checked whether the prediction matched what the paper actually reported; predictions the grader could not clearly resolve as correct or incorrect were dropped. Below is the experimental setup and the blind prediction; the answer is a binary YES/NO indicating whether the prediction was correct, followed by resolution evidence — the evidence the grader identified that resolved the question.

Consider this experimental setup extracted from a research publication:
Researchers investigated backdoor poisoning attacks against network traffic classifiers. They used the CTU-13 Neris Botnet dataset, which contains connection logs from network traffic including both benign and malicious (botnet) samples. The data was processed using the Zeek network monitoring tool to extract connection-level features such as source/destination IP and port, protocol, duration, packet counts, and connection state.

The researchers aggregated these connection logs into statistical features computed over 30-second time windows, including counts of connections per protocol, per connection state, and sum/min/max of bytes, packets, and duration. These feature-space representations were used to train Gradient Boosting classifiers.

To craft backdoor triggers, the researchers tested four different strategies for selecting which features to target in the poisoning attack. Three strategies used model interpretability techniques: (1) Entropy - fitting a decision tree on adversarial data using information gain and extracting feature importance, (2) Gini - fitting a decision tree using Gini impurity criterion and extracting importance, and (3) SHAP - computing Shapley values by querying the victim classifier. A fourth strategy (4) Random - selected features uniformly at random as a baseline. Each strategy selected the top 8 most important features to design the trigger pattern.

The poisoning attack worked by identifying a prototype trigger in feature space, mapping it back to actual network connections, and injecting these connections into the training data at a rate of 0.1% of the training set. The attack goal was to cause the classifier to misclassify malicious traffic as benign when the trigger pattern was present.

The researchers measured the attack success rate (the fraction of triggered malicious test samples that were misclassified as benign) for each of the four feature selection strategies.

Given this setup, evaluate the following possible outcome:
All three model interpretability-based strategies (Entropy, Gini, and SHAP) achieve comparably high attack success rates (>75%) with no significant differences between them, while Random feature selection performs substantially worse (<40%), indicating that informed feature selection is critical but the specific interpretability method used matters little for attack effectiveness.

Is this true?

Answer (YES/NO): NO